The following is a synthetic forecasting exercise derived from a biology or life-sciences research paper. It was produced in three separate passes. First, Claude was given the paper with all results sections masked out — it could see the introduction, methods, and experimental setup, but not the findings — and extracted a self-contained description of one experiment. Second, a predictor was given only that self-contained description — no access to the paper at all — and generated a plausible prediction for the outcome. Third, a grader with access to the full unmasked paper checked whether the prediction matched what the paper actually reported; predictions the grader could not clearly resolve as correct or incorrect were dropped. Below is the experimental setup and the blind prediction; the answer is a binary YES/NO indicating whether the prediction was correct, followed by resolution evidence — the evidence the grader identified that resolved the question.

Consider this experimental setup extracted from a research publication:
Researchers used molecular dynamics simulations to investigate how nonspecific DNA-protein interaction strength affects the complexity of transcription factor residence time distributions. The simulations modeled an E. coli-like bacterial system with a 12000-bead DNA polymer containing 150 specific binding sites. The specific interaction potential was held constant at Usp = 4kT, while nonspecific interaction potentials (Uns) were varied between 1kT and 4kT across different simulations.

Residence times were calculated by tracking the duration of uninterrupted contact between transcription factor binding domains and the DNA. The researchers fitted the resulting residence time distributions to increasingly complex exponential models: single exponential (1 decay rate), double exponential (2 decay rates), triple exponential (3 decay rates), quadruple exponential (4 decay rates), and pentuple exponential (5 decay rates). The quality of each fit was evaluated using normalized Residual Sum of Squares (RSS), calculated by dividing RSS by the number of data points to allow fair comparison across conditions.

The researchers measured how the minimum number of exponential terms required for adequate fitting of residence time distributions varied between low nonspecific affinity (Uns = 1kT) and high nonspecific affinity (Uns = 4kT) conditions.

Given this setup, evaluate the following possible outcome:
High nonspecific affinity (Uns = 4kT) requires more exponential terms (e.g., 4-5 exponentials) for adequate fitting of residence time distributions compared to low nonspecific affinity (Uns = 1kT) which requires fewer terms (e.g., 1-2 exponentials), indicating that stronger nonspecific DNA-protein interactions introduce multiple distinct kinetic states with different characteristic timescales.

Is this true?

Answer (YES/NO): YES